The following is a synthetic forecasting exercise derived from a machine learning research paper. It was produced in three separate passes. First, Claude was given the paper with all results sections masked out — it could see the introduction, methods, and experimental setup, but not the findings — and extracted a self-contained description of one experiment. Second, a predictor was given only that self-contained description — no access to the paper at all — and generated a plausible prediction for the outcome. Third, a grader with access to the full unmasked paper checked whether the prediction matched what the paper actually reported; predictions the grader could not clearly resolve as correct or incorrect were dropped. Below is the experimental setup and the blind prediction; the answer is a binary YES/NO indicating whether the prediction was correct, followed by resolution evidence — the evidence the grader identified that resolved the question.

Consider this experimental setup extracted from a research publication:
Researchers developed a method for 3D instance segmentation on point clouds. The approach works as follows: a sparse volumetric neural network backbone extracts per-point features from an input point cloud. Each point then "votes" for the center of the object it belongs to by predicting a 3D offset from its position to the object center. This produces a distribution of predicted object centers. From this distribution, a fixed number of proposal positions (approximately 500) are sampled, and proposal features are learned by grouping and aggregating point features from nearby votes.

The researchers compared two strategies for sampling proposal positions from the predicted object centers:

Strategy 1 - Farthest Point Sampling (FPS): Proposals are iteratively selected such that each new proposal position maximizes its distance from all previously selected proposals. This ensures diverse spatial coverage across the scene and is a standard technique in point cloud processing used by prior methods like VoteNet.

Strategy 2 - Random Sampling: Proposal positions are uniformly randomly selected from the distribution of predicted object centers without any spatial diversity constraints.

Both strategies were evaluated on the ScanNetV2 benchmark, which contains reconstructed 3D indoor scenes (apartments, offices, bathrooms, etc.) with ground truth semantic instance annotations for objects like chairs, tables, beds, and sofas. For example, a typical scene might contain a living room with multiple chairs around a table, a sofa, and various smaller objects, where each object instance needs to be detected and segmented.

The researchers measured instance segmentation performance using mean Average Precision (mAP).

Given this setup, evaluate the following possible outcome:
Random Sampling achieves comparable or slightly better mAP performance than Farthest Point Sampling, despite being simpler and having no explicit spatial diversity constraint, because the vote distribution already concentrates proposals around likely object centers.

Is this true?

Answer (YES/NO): YES